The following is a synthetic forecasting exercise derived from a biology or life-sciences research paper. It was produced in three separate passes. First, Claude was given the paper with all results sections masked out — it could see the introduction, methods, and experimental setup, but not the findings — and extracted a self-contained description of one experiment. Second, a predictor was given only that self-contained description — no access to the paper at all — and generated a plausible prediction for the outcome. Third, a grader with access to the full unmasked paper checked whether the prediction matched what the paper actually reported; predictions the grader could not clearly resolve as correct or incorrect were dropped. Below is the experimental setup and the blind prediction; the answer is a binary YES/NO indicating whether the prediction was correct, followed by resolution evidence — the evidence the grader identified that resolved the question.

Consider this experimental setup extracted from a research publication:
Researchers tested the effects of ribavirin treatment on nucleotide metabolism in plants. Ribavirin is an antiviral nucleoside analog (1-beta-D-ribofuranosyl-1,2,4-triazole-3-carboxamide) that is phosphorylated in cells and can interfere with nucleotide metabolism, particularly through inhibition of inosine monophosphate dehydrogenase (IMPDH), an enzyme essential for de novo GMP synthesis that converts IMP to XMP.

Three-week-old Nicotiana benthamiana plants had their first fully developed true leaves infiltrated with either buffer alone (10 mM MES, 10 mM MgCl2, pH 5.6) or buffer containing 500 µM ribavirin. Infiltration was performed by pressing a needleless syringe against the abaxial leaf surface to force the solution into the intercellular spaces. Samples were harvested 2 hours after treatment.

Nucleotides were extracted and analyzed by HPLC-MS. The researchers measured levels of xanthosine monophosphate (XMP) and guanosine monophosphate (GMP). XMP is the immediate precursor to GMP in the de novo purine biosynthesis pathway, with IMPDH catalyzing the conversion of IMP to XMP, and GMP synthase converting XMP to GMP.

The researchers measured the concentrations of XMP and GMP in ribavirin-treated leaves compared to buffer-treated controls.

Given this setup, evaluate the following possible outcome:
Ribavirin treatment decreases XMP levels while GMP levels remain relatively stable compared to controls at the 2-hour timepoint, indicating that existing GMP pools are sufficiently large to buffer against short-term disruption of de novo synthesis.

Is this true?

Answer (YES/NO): NO